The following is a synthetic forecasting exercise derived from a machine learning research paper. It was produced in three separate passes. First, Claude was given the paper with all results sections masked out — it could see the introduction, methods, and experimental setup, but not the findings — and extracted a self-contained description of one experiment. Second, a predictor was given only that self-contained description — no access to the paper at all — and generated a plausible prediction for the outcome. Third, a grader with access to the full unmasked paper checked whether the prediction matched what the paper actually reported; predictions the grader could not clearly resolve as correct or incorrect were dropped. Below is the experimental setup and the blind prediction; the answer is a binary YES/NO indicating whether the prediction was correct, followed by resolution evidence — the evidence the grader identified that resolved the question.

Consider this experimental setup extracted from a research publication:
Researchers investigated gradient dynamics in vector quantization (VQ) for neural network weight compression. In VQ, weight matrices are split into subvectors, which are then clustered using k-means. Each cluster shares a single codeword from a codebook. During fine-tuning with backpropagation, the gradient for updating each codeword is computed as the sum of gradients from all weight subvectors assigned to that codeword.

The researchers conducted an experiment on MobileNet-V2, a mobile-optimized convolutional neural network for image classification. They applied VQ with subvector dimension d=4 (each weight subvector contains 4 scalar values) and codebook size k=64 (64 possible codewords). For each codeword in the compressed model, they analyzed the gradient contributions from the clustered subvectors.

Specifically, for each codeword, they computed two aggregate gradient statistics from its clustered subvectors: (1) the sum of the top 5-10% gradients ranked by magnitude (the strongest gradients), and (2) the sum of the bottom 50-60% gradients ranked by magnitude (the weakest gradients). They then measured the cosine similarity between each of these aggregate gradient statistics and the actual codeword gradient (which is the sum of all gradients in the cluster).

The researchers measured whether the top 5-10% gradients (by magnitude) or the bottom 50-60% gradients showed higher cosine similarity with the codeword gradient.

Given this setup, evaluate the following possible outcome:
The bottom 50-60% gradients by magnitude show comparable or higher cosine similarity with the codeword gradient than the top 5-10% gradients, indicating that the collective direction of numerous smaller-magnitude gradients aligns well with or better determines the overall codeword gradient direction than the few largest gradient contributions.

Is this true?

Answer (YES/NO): NO